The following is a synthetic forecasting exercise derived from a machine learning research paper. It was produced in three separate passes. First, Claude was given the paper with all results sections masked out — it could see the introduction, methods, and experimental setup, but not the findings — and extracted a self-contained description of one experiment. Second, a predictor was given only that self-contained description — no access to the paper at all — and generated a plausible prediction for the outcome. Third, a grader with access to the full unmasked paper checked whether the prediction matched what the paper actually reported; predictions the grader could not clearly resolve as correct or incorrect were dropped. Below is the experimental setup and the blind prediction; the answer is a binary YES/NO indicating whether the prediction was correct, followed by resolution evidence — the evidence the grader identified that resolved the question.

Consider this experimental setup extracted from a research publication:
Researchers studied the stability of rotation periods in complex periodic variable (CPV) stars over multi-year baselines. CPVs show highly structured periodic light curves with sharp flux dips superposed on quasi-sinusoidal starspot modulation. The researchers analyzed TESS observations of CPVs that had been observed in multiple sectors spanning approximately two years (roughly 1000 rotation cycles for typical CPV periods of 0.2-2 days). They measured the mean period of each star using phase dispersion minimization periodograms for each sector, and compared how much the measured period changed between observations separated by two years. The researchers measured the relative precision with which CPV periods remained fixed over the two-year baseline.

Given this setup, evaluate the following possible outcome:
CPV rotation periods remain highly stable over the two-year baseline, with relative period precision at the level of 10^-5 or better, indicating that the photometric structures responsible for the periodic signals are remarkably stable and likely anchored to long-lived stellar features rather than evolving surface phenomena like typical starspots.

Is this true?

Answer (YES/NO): NO